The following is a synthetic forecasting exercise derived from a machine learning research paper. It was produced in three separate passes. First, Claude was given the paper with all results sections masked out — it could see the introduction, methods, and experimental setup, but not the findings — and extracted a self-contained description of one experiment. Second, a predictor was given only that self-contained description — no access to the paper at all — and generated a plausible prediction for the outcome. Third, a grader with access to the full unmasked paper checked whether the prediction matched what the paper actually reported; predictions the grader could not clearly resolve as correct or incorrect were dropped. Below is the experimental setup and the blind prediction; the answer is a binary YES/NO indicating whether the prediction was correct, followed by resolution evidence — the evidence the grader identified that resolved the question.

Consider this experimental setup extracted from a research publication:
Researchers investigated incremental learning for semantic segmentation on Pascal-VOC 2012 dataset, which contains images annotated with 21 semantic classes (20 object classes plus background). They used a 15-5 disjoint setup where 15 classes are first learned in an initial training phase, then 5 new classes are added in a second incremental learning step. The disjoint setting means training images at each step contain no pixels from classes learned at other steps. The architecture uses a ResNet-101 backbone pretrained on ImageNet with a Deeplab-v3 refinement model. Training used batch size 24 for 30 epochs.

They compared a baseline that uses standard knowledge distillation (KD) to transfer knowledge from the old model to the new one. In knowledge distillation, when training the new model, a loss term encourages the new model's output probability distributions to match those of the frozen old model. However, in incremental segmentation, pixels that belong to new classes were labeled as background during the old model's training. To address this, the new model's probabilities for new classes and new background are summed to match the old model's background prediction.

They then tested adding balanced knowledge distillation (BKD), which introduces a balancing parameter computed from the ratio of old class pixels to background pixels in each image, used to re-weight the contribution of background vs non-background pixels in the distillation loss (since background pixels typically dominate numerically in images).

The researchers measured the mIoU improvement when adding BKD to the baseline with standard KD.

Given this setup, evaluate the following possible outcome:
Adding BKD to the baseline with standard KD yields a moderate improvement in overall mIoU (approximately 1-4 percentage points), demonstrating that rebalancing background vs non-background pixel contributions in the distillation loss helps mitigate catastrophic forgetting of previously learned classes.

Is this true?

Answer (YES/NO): NO